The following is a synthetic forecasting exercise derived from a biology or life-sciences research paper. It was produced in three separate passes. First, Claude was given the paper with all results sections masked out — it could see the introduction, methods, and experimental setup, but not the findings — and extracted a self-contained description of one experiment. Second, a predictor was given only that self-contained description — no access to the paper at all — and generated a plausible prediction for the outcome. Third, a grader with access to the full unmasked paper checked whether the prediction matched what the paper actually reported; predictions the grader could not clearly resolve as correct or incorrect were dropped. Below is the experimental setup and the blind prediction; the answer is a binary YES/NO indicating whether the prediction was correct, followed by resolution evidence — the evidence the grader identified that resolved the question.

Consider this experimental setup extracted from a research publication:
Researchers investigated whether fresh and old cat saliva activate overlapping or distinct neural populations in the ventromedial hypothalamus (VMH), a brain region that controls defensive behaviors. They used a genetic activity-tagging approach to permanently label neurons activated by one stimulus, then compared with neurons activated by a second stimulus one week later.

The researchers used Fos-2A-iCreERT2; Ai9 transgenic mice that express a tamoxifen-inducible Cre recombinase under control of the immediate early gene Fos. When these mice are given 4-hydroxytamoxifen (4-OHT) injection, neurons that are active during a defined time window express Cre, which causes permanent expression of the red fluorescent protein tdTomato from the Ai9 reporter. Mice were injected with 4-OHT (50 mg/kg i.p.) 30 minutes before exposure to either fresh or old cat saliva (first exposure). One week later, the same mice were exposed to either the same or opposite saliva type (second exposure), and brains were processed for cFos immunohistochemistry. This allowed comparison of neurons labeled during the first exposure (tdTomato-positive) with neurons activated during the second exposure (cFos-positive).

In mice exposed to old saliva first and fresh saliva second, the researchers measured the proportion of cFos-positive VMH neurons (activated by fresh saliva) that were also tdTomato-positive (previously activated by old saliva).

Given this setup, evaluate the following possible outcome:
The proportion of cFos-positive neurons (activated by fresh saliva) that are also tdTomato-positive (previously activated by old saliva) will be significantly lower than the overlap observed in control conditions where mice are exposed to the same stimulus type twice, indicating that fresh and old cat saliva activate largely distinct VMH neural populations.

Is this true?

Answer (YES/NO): YES